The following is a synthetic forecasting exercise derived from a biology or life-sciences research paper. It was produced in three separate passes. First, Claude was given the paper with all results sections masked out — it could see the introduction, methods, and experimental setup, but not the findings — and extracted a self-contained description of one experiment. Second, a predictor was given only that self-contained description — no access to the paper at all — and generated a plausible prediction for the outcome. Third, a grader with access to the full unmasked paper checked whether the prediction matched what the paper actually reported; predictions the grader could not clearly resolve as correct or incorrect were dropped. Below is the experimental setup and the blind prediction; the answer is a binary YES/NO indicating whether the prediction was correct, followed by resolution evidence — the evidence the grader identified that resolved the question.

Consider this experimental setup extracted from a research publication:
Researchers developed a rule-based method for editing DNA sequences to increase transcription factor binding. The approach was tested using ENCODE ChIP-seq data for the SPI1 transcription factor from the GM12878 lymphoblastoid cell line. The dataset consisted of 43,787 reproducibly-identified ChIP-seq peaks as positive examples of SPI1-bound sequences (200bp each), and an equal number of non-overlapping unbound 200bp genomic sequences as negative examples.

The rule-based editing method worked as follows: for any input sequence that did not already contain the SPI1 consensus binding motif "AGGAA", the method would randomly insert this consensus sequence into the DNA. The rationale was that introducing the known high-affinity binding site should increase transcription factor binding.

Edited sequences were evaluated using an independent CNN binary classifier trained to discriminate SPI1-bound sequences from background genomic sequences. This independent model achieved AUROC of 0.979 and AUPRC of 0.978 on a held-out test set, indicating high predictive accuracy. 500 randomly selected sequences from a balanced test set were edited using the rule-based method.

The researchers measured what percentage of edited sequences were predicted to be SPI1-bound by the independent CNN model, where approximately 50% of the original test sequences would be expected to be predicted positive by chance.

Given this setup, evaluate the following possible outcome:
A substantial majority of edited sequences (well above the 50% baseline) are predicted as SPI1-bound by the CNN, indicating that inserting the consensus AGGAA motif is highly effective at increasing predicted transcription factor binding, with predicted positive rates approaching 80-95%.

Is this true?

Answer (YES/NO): NO